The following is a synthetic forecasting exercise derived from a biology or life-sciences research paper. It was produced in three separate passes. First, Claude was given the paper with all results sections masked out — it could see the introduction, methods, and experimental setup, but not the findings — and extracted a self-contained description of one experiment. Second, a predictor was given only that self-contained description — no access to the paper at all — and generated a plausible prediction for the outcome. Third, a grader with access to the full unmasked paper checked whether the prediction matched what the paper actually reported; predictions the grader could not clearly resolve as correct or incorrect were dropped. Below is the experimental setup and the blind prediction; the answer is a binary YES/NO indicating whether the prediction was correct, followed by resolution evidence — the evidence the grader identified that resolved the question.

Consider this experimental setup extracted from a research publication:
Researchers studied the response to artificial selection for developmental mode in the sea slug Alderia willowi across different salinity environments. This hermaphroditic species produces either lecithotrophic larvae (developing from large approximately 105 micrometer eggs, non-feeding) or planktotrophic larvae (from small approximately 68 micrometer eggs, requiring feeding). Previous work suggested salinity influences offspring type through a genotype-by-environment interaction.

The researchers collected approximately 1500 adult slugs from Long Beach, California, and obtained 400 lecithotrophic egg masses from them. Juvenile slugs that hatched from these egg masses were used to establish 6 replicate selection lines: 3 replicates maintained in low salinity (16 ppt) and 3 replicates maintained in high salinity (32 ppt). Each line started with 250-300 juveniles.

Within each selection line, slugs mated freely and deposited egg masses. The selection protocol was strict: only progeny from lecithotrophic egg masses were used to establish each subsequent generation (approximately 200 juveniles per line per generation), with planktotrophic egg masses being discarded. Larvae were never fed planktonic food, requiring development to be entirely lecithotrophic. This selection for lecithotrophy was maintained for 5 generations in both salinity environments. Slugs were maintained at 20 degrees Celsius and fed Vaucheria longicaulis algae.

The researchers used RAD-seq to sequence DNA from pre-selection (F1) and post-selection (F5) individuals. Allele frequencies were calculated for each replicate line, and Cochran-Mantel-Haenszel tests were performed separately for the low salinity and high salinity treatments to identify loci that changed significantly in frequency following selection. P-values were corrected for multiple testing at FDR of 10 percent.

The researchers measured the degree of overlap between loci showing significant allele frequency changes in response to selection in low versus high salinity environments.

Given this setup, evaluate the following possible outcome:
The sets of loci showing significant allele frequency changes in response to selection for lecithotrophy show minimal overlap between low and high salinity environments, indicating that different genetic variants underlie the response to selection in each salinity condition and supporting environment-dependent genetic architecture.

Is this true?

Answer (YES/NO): NO